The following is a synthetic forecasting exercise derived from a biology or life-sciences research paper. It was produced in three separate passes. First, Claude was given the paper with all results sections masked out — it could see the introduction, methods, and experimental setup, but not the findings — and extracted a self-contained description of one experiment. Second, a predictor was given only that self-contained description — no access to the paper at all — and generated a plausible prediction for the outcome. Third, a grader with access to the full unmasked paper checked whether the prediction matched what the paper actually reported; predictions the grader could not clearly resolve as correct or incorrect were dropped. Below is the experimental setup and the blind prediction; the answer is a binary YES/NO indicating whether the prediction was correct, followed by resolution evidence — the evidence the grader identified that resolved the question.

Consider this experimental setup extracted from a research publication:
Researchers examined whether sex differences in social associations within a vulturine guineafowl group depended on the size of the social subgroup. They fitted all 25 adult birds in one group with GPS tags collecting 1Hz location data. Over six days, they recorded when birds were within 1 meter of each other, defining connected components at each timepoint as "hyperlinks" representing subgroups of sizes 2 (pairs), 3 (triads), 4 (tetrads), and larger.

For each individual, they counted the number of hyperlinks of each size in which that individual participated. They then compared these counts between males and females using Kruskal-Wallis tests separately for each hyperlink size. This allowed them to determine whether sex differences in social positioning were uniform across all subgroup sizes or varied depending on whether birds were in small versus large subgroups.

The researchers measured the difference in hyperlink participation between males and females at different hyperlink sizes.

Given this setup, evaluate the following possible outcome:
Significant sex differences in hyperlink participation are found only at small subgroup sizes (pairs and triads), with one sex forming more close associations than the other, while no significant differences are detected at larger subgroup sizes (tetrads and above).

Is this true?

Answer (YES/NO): NO